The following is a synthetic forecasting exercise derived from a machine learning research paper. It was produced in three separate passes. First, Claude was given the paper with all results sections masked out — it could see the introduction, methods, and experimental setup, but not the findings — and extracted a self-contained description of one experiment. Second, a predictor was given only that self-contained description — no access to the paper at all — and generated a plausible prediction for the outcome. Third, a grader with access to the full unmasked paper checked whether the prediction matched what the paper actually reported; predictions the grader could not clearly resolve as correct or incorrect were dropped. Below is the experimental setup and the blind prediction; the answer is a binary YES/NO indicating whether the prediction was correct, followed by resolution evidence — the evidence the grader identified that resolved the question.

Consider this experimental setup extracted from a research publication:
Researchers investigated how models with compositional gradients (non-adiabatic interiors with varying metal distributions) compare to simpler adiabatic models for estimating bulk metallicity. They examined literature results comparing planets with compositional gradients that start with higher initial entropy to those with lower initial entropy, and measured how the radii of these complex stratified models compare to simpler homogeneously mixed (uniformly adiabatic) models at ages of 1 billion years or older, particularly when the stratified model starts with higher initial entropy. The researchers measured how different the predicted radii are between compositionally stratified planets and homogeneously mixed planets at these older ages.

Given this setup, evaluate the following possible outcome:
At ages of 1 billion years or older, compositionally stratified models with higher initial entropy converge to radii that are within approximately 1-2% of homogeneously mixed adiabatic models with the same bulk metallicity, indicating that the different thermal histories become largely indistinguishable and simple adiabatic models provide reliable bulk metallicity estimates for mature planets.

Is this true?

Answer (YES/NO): YES